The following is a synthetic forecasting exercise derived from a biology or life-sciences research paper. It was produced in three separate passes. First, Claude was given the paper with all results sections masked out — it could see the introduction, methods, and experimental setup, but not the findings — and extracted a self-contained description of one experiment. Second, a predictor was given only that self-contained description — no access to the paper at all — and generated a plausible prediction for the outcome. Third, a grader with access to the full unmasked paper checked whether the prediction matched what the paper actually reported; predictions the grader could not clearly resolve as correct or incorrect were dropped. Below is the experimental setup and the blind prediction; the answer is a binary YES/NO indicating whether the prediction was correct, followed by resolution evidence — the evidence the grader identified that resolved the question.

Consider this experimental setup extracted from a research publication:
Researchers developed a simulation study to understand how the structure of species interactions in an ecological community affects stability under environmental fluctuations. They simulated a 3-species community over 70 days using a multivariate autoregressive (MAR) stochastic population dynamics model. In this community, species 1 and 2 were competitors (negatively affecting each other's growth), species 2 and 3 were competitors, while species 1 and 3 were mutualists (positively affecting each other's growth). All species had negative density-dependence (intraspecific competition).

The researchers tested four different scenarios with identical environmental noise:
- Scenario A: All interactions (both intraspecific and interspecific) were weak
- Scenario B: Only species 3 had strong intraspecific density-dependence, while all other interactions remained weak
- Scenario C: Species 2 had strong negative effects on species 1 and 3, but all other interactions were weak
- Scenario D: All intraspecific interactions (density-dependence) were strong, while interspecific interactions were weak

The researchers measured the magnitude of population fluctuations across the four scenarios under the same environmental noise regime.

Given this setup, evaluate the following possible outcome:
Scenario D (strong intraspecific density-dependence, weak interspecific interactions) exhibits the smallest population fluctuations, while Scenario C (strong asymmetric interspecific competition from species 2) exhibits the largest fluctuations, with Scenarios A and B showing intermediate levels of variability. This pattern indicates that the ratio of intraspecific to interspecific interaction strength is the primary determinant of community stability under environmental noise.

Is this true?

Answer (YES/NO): NO